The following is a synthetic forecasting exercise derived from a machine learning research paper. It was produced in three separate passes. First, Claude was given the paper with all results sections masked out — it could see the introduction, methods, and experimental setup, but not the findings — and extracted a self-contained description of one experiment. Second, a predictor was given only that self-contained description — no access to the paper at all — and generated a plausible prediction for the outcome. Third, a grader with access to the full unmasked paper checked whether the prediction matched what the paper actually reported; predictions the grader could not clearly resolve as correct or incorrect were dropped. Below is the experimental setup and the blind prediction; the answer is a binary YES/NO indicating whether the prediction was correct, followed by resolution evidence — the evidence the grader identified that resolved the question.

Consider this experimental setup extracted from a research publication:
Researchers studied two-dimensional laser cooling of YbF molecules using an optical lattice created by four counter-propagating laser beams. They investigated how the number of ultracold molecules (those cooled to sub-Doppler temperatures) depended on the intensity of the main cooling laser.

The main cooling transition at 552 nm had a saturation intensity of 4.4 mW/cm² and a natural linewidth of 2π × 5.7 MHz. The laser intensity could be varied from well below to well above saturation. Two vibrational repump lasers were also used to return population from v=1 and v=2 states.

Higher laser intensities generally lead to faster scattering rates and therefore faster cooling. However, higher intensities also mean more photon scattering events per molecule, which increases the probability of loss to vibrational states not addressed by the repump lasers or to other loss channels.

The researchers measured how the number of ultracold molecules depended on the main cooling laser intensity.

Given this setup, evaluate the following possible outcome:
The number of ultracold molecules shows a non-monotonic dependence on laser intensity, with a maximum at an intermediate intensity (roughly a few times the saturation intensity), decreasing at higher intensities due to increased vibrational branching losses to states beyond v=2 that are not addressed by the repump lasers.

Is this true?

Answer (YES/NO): NO